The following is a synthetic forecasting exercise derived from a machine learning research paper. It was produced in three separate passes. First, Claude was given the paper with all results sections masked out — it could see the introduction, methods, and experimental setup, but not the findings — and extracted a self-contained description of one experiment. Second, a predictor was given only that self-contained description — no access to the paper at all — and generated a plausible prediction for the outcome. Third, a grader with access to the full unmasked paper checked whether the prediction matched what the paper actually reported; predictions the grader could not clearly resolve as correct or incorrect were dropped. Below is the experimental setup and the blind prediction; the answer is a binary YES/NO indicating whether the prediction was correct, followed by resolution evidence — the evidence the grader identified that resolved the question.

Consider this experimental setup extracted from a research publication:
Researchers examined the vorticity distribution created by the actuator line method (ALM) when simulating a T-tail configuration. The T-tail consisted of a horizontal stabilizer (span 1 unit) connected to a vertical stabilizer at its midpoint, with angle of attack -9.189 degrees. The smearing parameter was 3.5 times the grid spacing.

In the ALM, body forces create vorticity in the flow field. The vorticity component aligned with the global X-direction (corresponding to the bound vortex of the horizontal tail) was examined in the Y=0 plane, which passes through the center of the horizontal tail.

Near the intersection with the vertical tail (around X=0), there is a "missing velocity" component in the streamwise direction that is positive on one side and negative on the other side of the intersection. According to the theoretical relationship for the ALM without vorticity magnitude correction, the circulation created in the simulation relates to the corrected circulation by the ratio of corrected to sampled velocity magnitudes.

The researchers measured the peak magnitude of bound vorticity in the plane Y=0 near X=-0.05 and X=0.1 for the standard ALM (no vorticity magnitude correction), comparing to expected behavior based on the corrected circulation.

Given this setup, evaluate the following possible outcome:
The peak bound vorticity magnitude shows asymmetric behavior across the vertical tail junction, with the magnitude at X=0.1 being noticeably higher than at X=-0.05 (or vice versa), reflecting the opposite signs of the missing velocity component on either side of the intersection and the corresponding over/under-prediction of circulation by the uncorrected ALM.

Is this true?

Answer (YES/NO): YES